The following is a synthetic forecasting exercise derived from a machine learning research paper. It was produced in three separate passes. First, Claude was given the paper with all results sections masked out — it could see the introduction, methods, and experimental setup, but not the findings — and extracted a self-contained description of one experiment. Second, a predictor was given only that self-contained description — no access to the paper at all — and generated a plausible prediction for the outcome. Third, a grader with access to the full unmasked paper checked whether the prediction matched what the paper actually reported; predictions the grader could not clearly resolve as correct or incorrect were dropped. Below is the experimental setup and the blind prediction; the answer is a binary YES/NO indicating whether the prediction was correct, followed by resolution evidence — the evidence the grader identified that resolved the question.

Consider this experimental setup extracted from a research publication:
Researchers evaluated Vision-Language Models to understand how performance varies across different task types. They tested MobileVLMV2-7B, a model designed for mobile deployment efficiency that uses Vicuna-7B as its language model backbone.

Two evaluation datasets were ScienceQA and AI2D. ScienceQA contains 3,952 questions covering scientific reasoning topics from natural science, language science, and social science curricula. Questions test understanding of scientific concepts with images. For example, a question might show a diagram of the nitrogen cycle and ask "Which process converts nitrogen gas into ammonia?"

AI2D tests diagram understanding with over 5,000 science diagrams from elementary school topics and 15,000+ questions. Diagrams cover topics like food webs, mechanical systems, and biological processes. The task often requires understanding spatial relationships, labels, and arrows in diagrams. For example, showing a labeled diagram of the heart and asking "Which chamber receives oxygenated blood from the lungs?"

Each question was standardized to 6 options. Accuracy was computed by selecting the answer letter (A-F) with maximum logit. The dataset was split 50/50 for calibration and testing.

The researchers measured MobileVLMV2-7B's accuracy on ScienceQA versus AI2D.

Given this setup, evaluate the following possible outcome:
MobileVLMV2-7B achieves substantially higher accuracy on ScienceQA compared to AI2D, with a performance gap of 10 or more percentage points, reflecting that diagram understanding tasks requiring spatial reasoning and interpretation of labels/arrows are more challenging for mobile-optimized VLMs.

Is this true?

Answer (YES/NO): YES